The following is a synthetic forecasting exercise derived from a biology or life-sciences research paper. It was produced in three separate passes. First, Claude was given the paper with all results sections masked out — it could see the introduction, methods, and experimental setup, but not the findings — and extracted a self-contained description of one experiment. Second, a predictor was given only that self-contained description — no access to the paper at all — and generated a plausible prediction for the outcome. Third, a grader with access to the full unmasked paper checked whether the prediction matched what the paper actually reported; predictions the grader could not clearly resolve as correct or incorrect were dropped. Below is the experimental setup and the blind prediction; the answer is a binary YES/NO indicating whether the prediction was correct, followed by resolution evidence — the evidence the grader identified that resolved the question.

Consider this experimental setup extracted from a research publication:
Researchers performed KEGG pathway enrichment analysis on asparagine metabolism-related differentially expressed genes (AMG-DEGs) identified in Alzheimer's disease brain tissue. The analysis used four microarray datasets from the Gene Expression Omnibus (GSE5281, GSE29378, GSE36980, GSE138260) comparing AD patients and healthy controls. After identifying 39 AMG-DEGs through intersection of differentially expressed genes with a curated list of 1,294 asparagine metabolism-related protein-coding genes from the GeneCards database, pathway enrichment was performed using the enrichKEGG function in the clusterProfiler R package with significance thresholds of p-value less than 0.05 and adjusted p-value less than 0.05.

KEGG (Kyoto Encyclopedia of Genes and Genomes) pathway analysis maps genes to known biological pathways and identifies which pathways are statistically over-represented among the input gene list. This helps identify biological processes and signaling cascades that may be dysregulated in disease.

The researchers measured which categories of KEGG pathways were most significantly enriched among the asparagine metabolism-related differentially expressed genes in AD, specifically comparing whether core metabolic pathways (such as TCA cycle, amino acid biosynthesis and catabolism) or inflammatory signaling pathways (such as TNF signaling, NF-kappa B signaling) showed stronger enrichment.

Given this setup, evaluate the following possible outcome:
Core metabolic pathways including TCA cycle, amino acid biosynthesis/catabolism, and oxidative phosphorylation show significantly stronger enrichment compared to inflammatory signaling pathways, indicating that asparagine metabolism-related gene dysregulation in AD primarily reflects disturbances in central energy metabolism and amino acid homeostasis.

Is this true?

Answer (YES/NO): NO